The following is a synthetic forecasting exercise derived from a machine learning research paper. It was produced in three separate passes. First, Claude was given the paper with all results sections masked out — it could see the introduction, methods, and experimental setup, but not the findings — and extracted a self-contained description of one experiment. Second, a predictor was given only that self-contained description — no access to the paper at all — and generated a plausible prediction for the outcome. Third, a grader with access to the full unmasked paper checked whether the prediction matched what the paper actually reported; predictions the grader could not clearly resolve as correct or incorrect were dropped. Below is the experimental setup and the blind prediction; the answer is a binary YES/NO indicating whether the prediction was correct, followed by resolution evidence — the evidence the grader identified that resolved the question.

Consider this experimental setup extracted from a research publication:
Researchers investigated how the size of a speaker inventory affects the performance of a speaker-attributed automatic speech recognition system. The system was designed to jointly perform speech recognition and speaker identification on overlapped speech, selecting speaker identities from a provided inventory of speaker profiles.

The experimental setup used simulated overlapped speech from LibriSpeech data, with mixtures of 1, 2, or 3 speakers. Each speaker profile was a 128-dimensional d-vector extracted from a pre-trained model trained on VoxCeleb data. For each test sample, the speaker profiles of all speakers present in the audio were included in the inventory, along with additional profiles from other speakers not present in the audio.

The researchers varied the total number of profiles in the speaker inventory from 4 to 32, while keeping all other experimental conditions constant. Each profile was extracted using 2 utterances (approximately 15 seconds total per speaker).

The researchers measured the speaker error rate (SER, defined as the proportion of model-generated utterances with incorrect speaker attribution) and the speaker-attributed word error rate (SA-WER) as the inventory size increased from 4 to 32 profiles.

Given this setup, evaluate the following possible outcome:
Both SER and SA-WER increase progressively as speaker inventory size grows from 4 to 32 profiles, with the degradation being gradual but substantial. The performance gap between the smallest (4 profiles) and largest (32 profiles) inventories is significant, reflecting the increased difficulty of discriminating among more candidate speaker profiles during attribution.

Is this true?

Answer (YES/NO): NO